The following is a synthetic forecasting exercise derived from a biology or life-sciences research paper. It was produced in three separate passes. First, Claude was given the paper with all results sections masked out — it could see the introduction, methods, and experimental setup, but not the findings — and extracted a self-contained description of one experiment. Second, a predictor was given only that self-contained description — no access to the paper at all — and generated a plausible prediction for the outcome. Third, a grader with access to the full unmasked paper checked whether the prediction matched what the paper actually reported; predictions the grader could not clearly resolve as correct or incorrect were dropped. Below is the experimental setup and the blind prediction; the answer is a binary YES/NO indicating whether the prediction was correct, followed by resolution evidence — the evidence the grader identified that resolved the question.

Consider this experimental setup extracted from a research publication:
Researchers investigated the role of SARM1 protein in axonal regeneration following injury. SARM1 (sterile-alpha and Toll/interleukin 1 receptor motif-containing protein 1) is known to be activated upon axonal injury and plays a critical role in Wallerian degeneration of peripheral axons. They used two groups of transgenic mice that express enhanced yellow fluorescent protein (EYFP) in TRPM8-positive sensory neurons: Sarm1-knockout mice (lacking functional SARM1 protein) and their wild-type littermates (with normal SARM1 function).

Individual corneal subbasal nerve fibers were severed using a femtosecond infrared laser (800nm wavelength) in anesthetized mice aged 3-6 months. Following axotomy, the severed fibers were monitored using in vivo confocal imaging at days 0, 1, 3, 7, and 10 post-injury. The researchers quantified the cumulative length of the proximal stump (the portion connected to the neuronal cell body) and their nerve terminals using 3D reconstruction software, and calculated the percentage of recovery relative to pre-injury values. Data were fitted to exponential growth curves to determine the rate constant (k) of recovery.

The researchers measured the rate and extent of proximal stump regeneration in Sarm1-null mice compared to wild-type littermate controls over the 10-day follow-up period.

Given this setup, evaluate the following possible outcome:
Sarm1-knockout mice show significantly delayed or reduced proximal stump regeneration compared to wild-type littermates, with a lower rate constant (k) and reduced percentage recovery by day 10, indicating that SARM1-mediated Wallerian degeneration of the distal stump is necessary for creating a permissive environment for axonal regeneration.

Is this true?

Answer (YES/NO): NO